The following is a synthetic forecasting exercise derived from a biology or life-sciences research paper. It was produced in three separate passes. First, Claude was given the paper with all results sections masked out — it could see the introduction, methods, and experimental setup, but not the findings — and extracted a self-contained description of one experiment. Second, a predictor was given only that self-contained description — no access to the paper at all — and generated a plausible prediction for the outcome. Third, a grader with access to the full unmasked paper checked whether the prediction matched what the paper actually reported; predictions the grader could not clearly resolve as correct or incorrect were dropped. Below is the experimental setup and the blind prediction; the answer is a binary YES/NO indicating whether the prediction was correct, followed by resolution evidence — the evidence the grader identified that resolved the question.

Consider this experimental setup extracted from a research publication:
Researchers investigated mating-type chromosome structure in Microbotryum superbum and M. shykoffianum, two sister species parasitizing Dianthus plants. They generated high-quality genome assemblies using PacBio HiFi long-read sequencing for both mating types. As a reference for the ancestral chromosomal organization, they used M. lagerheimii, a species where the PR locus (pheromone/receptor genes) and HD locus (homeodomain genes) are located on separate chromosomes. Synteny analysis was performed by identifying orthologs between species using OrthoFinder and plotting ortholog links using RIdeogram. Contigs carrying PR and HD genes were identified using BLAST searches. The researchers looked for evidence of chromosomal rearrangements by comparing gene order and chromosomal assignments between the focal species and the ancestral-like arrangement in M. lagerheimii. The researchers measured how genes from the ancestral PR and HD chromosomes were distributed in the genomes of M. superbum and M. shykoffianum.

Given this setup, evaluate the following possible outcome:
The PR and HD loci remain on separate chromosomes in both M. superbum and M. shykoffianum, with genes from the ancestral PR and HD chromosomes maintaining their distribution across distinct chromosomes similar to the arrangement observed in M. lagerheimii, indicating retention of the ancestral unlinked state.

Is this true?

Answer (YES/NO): NO